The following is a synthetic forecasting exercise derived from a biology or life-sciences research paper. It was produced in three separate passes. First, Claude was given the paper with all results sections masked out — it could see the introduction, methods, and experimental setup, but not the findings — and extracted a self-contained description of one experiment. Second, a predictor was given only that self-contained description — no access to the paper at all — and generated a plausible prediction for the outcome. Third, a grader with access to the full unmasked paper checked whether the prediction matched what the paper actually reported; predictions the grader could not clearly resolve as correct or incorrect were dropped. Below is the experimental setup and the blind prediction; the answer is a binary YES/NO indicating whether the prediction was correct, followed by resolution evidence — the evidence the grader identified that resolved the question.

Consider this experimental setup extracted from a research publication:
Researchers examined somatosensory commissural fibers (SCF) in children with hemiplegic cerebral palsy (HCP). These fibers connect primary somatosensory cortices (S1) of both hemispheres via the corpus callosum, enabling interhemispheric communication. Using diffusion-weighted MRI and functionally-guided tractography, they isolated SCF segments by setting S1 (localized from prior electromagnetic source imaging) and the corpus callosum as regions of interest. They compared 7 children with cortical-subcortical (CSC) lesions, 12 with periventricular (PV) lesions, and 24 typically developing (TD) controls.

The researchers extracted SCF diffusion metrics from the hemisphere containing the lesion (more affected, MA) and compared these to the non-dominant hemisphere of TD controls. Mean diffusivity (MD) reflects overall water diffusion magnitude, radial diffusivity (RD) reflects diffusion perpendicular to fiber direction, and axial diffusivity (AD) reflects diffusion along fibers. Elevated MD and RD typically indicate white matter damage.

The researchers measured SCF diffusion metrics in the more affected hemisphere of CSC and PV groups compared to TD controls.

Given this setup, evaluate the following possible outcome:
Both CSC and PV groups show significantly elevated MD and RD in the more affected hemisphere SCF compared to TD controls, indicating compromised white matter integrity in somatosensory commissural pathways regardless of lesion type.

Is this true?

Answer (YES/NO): YES